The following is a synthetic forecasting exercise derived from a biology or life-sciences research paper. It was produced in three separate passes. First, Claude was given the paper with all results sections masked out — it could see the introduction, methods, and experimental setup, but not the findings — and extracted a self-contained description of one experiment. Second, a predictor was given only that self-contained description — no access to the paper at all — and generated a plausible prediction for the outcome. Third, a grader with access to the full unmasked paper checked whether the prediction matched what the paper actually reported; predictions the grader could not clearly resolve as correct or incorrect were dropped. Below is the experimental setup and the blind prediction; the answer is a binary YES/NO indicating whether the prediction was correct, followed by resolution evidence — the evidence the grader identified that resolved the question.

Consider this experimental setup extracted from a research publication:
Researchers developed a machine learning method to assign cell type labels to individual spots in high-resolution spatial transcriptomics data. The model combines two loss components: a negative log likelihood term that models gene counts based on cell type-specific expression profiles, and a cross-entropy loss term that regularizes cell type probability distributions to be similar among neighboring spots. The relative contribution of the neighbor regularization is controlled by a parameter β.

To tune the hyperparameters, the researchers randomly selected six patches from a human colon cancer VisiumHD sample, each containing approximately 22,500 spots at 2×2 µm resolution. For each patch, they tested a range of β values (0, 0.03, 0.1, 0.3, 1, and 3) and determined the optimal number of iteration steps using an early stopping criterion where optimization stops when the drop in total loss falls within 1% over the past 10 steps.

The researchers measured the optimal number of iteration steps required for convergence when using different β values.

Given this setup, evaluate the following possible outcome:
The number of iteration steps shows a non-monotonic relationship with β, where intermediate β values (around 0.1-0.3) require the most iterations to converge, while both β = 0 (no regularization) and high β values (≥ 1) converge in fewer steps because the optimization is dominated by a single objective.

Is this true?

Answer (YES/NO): NO